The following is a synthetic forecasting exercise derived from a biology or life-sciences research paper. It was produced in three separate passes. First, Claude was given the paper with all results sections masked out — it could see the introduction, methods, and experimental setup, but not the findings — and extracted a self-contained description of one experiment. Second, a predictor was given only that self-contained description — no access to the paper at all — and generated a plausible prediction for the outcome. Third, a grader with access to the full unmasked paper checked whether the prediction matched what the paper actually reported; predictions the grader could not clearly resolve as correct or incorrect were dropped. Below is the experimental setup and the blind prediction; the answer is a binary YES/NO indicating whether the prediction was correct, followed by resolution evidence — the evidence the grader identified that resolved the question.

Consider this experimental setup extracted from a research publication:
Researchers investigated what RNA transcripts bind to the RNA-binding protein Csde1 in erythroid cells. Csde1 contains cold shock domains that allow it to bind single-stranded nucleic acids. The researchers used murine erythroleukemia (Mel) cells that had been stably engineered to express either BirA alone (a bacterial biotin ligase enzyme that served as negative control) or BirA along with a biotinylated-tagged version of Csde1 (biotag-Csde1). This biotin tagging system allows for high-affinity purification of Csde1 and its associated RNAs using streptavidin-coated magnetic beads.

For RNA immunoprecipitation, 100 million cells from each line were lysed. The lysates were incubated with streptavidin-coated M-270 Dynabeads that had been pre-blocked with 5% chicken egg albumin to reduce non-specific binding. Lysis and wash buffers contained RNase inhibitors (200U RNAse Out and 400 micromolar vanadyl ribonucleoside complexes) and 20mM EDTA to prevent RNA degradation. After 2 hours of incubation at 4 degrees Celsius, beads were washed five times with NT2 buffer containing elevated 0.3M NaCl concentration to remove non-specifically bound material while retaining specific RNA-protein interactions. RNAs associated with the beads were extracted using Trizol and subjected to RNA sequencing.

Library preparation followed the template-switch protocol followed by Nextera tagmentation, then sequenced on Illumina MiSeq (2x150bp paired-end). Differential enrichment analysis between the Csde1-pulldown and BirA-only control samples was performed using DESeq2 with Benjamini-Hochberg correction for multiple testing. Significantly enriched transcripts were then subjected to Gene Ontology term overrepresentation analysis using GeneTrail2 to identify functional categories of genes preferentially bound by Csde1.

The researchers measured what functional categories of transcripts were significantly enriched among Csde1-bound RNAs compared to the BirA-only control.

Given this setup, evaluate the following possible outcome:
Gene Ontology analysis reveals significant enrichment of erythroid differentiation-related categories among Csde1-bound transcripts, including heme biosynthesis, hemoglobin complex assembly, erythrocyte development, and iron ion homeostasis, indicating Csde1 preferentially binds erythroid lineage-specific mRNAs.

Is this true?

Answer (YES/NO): NO